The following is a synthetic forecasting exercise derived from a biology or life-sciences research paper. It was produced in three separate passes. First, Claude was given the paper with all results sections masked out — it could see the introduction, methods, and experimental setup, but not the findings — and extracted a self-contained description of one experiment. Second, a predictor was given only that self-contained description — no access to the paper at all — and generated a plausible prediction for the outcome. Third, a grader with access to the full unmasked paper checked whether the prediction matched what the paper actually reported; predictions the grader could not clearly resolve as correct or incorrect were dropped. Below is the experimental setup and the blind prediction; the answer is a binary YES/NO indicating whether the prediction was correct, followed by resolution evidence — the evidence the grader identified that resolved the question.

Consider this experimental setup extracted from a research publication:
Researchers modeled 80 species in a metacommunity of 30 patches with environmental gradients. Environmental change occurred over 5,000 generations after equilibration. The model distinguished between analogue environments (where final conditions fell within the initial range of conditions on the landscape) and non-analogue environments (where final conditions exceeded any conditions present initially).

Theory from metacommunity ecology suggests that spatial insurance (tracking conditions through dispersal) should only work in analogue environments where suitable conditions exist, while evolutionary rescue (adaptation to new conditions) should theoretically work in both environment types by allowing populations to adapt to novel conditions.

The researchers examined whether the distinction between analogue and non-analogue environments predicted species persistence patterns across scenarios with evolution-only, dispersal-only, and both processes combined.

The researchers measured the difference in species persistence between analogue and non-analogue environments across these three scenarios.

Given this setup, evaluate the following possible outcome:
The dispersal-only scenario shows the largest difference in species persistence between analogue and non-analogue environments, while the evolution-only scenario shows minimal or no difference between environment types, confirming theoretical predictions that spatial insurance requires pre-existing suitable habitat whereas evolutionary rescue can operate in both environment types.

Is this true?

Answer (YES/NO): YES